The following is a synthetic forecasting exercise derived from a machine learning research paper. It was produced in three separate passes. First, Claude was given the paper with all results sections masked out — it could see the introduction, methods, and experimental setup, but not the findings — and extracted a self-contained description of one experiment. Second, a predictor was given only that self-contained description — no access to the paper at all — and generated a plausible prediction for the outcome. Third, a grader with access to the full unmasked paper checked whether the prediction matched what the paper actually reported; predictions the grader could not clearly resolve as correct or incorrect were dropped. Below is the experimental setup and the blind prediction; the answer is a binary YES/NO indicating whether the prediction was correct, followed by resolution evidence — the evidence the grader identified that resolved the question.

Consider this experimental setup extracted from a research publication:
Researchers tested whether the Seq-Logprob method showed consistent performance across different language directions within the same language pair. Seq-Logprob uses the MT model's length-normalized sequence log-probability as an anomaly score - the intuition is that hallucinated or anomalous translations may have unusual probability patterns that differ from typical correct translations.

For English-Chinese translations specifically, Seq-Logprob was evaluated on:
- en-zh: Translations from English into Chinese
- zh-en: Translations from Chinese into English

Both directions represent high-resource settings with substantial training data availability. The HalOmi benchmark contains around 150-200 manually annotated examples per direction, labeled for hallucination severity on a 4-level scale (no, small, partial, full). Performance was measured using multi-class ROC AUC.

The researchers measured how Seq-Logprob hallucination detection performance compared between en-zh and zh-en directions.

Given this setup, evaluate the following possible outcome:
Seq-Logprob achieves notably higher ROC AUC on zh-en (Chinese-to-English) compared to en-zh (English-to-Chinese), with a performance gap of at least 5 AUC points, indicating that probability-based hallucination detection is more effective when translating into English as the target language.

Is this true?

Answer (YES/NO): NO